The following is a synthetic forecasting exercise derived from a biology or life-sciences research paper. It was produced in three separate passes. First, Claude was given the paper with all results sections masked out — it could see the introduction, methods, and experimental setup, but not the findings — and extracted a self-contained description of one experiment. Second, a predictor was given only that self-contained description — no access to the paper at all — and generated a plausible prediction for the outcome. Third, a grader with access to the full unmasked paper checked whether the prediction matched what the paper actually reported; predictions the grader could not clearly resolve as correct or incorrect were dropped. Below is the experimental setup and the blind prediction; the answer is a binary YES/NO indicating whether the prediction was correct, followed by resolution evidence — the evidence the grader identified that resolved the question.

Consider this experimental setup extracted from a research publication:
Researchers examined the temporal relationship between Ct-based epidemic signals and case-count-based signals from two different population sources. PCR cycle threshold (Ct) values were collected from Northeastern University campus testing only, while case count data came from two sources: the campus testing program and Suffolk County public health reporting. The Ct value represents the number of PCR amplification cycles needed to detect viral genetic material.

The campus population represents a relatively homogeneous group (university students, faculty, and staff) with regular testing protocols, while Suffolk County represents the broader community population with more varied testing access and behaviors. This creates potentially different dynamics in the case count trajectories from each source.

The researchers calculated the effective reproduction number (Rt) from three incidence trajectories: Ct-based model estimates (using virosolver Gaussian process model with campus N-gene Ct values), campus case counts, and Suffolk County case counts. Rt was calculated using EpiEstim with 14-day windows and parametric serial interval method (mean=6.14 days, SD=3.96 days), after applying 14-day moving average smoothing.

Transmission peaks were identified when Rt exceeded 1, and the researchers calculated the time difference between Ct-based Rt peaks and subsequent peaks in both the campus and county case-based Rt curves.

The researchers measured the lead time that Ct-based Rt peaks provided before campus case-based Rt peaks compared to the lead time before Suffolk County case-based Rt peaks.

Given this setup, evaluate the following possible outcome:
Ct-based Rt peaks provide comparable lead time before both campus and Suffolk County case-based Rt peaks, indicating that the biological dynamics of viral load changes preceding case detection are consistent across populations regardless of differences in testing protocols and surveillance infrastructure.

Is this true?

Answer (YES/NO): YES